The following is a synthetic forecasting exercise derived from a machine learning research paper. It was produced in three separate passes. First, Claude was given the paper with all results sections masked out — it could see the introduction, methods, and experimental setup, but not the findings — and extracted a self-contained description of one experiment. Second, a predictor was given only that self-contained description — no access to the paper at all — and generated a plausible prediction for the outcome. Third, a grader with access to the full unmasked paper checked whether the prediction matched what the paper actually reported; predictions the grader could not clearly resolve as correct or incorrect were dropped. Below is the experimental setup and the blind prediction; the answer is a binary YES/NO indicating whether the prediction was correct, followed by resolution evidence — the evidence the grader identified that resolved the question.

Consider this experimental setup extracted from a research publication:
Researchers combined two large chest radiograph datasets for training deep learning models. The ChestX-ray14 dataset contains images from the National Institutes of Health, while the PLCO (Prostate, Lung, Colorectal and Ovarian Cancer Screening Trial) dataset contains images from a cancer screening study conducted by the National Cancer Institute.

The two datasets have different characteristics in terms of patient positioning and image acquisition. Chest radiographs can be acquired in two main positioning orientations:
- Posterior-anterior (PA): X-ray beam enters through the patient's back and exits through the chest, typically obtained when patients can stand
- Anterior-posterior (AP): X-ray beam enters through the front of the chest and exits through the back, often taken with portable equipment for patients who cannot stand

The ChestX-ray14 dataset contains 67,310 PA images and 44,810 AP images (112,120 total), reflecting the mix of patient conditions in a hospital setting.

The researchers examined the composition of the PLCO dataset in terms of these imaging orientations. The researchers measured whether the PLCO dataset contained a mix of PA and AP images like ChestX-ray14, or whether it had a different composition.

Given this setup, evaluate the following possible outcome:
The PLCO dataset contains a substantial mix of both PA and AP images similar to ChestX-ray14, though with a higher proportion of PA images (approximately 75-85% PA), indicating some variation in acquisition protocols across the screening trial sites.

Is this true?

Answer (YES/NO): NO